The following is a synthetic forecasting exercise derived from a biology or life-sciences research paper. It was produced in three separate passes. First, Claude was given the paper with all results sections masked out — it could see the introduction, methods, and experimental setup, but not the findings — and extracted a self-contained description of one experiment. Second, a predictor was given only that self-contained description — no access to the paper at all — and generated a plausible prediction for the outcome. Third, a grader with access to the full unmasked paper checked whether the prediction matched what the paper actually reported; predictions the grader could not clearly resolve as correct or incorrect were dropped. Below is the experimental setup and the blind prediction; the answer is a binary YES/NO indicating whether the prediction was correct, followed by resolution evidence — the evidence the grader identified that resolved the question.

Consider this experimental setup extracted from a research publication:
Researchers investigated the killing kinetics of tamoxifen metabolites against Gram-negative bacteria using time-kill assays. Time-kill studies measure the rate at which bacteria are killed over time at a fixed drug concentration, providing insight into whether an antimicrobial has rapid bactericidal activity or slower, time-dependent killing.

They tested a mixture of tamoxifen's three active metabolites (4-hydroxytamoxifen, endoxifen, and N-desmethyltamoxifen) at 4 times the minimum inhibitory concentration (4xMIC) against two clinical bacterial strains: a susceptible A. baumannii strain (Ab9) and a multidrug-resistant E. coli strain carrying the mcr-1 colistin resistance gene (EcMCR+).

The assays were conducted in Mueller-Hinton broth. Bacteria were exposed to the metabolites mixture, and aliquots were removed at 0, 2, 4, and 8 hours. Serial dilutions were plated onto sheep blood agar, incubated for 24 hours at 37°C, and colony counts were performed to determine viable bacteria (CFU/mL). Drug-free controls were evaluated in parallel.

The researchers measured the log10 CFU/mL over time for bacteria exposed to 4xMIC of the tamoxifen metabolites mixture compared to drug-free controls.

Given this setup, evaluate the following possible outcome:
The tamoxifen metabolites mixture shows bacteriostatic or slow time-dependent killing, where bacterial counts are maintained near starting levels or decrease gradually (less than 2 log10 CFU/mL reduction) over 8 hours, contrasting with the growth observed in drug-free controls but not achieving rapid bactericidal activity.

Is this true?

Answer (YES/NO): NO